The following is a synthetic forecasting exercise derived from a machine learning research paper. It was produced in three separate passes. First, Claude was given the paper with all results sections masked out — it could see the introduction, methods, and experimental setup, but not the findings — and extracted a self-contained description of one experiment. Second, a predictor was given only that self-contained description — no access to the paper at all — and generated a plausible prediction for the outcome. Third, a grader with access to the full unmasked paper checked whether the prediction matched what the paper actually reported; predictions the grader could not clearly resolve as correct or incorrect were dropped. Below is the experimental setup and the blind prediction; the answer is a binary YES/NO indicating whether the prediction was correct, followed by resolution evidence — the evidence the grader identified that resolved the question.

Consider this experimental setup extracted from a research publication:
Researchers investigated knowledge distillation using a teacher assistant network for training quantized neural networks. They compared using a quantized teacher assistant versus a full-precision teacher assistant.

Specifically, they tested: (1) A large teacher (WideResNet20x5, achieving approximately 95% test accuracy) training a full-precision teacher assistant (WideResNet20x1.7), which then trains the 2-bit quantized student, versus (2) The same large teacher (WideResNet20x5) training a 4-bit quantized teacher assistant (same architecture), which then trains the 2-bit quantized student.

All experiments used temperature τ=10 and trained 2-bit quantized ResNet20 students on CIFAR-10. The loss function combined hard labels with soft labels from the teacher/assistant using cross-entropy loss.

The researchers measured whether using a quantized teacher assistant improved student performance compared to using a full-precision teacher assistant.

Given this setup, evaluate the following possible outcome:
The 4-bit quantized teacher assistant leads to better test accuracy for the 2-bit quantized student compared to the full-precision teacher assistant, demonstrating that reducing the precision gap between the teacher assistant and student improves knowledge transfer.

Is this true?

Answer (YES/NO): NO